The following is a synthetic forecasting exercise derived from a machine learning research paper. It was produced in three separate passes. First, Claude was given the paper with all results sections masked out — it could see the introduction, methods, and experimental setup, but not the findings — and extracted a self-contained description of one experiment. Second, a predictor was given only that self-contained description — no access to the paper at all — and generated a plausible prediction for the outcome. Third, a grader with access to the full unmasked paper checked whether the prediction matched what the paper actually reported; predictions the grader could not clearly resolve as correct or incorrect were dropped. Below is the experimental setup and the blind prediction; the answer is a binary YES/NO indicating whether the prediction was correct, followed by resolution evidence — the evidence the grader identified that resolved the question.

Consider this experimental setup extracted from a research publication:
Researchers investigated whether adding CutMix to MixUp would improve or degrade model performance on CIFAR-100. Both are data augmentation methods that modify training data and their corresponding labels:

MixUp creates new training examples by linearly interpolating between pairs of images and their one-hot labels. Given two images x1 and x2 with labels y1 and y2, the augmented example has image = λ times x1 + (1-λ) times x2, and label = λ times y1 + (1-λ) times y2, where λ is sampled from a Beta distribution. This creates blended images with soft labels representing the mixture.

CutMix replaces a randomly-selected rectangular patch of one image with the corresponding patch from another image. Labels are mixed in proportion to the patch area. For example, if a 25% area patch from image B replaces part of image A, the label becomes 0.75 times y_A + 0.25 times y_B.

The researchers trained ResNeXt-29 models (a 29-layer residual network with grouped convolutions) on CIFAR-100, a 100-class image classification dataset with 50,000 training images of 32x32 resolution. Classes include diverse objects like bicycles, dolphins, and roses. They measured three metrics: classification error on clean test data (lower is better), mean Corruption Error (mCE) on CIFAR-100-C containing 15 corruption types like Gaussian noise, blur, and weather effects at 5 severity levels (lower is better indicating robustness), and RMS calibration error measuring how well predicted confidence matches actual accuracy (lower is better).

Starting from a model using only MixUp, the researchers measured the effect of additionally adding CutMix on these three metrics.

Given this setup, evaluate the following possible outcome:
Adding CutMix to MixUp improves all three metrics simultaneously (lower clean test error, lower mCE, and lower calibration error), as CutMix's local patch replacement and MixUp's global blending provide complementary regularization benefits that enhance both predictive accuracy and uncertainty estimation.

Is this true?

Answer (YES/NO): NO